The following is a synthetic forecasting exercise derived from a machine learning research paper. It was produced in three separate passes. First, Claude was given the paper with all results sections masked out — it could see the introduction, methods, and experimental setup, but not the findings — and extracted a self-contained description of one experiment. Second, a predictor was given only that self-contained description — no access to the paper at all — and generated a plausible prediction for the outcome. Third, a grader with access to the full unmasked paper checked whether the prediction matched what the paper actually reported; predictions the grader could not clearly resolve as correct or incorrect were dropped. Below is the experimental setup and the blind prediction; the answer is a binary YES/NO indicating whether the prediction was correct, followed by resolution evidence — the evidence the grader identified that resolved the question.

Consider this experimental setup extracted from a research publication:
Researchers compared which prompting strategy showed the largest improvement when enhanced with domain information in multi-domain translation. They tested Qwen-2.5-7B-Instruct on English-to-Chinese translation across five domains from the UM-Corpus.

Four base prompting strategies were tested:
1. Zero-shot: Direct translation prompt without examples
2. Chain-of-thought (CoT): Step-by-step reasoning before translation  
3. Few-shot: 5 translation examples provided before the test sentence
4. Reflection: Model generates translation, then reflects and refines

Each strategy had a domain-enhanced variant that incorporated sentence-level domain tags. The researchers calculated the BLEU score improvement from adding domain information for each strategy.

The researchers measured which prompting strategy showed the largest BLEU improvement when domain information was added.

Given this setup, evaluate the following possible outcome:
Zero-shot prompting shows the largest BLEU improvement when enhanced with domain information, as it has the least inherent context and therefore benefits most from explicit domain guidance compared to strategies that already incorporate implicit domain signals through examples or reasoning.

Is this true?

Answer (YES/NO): NO